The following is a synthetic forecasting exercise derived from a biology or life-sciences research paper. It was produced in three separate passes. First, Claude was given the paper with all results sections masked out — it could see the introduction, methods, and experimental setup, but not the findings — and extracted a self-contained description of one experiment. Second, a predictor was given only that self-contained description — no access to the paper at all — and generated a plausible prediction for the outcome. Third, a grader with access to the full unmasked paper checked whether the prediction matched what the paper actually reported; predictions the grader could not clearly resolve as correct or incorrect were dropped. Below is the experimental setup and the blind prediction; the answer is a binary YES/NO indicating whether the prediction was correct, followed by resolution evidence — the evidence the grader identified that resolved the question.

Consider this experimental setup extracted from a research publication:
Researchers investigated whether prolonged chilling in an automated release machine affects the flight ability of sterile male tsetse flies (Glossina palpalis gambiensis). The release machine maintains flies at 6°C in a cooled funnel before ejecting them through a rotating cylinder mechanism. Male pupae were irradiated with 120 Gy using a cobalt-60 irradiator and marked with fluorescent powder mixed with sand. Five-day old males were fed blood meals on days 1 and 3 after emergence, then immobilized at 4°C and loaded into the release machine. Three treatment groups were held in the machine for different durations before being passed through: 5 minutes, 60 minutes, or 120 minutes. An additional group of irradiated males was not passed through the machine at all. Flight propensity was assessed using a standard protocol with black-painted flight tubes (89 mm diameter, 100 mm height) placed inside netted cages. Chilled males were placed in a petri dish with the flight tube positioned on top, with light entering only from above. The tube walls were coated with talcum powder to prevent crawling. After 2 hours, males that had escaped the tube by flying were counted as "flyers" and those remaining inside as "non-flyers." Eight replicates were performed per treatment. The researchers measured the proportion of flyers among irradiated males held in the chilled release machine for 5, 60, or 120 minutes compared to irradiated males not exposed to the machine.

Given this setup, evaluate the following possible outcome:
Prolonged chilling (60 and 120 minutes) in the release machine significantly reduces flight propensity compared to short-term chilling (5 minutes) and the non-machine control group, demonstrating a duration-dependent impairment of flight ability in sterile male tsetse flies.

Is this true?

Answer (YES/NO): NO